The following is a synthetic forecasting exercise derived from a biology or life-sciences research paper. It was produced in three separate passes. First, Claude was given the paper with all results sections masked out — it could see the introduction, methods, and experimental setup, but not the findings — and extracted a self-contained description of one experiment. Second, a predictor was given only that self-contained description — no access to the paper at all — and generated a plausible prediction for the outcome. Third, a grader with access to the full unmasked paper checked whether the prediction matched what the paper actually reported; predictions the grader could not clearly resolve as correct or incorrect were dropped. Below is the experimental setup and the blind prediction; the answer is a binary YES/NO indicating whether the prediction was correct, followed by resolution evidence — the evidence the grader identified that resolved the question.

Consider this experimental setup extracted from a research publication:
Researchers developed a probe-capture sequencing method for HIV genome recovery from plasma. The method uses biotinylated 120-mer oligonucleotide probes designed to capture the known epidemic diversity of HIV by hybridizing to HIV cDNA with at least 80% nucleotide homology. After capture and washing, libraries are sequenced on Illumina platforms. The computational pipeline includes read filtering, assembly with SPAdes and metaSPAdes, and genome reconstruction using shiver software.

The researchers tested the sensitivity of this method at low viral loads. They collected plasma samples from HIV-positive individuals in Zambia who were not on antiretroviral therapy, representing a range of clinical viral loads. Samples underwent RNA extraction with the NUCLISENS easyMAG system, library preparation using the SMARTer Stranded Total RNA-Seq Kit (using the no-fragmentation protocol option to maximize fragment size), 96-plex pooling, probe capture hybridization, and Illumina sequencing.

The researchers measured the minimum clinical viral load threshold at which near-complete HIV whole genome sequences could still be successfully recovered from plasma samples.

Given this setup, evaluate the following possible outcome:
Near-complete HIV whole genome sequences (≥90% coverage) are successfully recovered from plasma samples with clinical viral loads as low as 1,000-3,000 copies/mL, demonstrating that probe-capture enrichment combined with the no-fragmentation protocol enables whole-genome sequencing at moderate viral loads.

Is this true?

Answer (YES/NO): NO